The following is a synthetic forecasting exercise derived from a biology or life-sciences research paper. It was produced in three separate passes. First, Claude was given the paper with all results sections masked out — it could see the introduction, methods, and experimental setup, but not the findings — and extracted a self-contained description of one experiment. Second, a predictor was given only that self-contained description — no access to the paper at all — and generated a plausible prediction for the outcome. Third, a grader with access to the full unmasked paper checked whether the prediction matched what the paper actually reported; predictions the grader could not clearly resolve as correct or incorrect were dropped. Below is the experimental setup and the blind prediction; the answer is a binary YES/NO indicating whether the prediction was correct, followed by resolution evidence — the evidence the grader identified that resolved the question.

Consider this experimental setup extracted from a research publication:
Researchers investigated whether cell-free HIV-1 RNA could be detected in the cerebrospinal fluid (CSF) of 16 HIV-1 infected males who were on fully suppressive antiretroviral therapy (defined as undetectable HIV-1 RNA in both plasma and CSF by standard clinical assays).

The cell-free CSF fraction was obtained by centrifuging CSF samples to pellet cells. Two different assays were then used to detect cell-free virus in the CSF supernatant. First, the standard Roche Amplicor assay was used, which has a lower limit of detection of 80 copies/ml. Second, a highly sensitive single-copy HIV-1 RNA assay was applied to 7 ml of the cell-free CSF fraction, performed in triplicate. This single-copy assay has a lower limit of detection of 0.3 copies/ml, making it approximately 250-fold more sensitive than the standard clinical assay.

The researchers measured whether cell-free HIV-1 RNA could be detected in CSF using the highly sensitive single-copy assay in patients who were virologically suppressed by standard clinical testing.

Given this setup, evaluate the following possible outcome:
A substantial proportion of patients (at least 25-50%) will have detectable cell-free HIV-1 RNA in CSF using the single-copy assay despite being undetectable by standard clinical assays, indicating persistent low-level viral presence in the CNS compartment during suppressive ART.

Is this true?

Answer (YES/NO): NO